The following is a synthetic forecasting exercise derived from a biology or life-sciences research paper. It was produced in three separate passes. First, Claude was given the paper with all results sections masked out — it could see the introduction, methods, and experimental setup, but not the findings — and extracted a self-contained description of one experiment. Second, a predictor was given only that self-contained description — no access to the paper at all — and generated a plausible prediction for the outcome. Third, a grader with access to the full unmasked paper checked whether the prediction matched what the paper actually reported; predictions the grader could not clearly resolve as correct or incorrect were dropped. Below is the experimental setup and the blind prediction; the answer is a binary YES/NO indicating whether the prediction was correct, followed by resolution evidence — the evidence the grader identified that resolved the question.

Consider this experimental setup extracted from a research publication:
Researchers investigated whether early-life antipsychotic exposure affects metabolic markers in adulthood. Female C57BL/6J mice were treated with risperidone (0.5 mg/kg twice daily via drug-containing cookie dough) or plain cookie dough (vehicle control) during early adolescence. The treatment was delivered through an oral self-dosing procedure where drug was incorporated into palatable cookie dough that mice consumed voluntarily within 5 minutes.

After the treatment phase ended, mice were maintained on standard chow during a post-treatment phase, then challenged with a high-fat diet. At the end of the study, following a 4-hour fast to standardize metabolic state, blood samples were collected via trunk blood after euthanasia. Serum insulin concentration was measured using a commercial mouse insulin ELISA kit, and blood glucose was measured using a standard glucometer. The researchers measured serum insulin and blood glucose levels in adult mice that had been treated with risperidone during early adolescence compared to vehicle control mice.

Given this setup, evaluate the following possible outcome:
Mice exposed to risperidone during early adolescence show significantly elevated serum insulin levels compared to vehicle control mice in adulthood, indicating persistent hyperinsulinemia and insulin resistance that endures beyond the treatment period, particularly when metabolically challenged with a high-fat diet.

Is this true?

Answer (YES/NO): NO